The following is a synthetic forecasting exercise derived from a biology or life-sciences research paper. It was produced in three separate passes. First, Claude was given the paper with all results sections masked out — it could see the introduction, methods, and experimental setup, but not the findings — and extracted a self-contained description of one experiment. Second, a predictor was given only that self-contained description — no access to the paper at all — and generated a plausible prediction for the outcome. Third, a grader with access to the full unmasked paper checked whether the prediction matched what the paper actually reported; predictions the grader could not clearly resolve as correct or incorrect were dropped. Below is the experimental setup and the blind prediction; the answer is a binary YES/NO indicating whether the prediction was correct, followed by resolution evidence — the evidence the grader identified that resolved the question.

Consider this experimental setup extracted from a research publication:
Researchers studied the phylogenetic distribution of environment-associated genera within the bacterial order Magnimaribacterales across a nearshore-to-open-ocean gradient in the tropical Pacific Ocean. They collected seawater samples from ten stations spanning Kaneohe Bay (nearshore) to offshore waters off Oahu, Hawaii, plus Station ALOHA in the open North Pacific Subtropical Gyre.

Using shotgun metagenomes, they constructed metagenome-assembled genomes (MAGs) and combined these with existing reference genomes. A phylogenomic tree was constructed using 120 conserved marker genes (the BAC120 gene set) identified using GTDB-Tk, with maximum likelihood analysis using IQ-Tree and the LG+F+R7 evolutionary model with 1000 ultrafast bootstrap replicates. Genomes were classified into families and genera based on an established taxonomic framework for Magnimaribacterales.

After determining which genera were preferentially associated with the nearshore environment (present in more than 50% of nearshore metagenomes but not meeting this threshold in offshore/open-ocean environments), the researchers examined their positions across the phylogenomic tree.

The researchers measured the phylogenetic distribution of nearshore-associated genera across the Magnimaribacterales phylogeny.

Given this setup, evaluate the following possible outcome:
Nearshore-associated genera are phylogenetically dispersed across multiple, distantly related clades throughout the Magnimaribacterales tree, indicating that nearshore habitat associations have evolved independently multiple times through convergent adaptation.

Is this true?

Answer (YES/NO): YES